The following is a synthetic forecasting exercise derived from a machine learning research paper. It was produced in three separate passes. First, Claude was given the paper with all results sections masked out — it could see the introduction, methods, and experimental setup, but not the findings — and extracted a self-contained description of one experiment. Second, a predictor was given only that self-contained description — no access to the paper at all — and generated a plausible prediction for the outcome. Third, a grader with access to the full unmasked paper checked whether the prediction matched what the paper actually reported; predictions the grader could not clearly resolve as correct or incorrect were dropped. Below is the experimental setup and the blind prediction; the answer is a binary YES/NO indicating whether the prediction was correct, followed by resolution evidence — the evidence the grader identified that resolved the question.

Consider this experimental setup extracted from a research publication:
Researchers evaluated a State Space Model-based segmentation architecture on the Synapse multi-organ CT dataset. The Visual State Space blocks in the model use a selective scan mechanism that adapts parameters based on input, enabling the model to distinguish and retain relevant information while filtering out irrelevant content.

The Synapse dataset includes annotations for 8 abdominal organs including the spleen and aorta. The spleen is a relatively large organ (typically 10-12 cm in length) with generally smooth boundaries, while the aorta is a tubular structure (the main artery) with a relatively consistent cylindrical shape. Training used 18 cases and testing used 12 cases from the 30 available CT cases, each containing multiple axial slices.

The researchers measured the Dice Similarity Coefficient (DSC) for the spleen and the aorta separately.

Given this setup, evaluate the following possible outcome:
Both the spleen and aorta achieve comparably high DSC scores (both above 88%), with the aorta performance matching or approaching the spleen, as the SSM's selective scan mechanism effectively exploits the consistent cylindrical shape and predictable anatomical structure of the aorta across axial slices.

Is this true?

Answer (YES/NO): NO